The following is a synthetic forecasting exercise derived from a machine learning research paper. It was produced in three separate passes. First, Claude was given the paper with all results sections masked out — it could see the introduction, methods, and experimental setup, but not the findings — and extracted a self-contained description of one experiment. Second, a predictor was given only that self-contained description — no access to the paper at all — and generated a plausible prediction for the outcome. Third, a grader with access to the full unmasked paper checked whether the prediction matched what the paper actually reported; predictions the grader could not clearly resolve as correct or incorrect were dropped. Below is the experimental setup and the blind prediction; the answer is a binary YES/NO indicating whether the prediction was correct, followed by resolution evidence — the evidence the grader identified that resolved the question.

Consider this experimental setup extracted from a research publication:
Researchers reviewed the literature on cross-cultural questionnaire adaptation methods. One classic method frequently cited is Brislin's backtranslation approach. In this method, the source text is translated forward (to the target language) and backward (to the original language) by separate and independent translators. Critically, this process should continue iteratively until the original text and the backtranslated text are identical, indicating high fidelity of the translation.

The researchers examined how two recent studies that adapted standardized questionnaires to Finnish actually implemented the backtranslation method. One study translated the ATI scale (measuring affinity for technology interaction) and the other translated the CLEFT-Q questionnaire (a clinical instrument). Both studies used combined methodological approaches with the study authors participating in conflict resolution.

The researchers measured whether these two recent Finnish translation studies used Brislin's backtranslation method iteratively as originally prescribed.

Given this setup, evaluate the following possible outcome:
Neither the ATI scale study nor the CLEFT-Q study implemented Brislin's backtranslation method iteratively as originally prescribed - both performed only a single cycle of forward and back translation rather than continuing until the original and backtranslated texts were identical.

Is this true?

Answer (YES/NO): NO